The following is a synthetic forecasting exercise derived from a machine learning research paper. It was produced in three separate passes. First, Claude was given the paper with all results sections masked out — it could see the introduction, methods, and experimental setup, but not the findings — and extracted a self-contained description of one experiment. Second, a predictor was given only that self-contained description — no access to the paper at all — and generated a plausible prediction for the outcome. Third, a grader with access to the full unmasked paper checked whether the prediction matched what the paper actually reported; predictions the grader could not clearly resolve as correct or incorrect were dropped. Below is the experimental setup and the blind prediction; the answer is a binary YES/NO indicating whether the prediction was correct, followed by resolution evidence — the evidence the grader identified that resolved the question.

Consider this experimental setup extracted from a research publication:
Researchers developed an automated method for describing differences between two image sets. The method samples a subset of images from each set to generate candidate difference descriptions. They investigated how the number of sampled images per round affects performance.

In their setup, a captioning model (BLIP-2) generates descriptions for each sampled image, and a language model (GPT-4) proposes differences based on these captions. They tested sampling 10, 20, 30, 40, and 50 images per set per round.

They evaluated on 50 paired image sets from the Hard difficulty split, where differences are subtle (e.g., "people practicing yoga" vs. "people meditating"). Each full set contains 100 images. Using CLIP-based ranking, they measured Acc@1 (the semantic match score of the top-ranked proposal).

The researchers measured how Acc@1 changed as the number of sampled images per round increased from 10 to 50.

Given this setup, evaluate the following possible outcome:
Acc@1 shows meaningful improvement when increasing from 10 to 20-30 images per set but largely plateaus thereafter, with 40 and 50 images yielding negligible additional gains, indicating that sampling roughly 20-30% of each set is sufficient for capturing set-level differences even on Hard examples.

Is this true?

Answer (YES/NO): NO